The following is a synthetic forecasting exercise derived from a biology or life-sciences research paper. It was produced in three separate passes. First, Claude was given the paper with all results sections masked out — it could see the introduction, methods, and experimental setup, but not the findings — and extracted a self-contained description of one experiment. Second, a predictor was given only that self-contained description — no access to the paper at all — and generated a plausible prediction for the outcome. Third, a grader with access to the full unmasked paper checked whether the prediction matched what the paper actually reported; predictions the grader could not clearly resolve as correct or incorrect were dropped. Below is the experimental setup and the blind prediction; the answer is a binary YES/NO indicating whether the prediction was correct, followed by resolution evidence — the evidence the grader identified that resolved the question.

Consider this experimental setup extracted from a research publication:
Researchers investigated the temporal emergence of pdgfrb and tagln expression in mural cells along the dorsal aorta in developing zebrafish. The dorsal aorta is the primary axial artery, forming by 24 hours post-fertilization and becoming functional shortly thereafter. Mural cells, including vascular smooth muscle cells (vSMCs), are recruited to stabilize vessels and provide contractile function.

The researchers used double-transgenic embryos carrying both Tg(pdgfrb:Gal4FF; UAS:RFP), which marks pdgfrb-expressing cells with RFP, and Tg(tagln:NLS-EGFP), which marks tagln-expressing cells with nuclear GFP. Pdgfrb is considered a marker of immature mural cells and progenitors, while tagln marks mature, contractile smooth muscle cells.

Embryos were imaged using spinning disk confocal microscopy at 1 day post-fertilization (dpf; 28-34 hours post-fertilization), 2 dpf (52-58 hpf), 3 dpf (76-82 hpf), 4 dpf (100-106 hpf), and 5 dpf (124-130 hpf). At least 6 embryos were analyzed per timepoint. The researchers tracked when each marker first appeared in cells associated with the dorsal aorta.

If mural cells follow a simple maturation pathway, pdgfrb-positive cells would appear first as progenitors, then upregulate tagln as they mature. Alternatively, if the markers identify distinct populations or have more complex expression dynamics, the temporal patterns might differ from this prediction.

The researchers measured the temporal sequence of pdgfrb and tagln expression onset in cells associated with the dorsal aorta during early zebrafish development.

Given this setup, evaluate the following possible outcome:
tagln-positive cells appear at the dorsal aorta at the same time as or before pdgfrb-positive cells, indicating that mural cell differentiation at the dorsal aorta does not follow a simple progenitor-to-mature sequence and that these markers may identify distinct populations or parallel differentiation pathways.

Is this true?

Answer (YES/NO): YES